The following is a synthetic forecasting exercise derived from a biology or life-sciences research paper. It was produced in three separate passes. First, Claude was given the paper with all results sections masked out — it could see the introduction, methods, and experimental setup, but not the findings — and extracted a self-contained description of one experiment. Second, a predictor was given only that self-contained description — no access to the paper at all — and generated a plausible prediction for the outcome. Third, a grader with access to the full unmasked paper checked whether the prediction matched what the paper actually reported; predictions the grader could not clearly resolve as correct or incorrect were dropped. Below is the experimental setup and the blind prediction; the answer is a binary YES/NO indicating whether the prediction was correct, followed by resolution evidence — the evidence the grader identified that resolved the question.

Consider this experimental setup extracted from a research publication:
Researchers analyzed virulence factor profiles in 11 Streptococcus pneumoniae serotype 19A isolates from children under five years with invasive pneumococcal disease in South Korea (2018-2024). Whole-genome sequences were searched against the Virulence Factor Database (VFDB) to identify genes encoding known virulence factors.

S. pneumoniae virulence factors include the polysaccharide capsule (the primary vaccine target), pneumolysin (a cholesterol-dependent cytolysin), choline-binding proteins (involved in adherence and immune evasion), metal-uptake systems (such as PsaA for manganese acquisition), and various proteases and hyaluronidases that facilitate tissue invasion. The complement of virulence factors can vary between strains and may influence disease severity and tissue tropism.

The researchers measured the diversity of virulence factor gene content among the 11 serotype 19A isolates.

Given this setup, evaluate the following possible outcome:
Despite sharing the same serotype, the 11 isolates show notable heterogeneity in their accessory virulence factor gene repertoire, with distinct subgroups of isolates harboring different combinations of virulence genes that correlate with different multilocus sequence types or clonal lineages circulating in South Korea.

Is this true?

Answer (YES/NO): NO